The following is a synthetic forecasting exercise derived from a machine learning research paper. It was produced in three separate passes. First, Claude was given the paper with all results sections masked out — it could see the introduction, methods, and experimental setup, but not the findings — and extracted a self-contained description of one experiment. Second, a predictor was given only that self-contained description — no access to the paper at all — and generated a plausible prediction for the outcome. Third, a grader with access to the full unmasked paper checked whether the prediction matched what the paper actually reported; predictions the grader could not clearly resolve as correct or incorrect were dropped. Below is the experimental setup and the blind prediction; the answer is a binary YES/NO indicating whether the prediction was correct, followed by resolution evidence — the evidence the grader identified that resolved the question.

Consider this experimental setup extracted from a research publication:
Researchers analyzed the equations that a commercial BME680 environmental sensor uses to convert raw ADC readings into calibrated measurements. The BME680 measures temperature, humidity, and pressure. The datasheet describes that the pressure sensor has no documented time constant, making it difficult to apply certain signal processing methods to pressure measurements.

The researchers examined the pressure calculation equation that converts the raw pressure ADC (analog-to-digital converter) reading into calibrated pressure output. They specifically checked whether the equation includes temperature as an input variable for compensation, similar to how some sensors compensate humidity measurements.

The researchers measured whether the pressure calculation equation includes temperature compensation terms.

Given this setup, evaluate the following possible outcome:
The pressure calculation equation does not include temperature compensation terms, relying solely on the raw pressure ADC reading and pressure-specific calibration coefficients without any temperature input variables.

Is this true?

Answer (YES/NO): NO